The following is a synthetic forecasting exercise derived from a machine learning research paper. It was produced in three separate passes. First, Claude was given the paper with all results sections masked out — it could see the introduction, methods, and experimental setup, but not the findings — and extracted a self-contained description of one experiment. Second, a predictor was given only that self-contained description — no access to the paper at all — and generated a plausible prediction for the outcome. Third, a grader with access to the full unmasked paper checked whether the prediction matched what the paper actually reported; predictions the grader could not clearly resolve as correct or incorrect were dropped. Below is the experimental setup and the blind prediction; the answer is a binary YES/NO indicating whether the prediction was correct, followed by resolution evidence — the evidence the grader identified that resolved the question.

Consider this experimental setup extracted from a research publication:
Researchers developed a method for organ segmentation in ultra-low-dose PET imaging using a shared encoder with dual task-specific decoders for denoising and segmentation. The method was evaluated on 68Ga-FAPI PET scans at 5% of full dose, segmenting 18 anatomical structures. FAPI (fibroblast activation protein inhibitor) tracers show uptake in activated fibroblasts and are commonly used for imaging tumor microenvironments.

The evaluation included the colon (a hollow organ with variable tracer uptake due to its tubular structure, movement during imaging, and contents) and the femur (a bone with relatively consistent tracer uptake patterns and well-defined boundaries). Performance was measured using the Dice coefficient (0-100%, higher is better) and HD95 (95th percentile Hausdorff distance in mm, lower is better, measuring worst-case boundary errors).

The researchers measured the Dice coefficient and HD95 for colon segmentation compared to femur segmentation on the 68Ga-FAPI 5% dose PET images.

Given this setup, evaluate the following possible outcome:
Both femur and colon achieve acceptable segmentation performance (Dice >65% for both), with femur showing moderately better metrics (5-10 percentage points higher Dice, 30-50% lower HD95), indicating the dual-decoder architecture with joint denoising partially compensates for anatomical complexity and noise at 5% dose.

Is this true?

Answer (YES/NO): NO